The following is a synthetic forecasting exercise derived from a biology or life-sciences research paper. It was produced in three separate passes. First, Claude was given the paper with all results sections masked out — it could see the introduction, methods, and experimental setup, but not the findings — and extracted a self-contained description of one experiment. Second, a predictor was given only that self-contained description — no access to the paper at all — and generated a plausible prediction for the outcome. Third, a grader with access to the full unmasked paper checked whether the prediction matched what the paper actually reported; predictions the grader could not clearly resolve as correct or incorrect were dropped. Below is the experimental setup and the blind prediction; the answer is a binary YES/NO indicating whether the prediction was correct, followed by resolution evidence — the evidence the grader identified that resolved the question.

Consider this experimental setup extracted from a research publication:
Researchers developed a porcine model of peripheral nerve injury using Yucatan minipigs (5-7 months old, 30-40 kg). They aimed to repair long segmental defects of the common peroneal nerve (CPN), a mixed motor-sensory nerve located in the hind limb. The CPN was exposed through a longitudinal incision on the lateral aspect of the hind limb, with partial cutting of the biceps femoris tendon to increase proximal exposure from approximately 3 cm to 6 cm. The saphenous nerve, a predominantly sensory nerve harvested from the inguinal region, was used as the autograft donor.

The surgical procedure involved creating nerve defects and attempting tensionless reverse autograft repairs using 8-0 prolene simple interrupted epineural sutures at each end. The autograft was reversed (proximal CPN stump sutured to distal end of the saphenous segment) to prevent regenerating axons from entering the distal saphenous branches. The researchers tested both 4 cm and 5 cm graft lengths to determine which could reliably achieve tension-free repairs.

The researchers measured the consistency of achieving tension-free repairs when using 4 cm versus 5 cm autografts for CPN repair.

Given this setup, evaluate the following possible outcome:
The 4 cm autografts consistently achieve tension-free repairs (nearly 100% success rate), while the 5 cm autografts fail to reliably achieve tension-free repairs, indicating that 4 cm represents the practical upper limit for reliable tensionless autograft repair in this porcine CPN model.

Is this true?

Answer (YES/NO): NO